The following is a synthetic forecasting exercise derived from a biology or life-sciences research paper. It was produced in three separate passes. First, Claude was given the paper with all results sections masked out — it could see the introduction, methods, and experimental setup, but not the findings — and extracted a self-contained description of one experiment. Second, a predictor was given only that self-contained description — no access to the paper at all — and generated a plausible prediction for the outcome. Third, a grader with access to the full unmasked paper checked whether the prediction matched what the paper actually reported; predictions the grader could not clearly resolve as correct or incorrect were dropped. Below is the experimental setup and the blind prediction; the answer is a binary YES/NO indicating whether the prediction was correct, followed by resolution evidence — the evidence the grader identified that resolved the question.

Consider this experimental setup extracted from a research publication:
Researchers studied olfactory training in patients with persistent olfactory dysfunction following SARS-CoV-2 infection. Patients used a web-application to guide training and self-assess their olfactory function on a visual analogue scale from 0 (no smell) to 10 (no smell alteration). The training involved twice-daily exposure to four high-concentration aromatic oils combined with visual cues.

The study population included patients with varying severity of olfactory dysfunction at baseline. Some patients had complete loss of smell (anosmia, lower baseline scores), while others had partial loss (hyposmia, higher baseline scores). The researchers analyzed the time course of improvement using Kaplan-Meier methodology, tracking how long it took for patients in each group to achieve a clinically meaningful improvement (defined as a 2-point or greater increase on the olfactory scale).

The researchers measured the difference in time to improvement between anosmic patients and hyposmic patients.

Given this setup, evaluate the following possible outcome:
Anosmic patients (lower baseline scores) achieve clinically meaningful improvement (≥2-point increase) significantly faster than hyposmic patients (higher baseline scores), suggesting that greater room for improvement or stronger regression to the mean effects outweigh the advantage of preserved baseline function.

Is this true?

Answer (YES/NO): NO